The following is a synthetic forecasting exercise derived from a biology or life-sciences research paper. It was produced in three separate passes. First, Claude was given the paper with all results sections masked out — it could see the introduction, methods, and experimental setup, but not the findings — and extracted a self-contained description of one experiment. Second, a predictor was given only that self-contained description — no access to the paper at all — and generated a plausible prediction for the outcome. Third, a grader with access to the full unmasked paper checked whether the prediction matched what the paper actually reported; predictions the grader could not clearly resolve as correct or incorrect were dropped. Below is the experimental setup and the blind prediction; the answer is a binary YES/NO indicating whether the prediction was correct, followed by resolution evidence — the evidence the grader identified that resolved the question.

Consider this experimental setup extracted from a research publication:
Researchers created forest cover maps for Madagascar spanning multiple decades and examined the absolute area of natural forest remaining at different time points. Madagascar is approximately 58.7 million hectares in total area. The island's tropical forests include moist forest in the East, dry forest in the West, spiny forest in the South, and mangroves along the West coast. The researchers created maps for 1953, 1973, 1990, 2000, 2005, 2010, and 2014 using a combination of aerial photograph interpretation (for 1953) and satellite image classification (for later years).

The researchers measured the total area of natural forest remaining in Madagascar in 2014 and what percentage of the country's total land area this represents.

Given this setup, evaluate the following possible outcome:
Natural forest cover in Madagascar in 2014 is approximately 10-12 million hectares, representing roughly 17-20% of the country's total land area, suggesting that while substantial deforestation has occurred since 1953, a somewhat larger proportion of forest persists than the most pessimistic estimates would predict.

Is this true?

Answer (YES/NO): NO